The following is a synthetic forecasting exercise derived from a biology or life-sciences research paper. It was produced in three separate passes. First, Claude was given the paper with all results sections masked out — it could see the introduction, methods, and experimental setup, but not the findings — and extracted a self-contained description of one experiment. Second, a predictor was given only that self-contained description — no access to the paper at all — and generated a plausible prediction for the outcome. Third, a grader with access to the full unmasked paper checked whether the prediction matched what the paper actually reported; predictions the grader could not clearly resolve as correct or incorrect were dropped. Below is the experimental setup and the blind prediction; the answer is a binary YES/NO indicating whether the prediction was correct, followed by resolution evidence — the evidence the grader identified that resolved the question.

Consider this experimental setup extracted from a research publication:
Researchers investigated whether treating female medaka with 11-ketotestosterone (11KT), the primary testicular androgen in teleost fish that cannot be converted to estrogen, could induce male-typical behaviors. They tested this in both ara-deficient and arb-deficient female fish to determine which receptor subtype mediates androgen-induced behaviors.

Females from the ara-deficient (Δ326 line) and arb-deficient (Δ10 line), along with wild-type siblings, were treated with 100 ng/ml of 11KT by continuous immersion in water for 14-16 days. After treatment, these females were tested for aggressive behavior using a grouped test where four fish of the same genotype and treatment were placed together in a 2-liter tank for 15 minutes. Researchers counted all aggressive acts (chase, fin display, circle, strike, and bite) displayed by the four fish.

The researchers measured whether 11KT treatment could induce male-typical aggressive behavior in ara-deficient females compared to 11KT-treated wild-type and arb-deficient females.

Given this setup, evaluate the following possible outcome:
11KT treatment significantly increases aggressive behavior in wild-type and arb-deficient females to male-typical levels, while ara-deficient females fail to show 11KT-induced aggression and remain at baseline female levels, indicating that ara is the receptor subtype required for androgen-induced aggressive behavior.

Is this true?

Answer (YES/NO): NO